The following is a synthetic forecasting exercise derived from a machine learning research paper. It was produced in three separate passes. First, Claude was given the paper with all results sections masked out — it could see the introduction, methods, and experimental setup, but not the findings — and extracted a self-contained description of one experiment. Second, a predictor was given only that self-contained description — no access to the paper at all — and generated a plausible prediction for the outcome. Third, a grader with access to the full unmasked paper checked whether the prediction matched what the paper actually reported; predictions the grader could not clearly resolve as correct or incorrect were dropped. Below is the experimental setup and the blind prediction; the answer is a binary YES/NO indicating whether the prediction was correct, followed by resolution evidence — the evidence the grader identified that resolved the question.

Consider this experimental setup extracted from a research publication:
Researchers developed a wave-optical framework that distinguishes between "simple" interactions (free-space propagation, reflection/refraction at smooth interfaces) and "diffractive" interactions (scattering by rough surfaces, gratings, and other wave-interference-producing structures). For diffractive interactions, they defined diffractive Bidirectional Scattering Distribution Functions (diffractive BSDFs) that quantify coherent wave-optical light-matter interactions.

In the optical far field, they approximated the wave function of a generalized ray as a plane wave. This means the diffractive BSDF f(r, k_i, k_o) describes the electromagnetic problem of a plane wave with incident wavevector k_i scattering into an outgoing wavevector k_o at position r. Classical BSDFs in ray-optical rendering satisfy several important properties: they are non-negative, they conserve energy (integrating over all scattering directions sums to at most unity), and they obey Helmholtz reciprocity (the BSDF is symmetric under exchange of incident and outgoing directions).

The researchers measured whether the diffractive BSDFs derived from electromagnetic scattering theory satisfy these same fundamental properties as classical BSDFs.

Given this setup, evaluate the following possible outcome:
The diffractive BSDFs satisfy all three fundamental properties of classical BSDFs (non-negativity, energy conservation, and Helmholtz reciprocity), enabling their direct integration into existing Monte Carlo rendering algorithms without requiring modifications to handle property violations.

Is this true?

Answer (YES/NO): YES